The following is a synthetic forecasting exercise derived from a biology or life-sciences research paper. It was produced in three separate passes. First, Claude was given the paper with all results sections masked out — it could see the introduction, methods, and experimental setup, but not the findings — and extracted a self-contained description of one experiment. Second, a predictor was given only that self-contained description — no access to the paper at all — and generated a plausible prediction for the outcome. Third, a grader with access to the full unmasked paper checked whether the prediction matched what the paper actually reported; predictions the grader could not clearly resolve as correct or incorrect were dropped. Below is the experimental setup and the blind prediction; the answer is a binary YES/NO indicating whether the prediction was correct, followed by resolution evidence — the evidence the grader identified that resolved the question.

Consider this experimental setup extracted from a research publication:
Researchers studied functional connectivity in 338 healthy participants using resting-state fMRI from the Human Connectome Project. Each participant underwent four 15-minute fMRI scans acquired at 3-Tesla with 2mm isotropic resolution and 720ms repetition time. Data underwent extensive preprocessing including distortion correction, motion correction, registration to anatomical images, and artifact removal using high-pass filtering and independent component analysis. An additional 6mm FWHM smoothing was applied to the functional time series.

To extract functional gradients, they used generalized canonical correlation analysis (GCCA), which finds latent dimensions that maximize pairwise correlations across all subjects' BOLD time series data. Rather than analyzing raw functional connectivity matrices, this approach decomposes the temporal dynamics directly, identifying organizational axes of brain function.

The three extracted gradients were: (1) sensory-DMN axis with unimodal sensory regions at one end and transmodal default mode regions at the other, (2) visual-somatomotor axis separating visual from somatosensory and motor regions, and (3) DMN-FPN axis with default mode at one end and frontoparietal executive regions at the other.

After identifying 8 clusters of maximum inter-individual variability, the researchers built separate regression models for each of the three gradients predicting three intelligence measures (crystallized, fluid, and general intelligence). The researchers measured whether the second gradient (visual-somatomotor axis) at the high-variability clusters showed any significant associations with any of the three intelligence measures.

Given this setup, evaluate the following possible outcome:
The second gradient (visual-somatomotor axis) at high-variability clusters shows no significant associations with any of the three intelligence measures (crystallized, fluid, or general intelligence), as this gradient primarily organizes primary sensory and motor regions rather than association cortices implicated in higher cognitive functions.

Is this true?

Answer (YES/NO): YES